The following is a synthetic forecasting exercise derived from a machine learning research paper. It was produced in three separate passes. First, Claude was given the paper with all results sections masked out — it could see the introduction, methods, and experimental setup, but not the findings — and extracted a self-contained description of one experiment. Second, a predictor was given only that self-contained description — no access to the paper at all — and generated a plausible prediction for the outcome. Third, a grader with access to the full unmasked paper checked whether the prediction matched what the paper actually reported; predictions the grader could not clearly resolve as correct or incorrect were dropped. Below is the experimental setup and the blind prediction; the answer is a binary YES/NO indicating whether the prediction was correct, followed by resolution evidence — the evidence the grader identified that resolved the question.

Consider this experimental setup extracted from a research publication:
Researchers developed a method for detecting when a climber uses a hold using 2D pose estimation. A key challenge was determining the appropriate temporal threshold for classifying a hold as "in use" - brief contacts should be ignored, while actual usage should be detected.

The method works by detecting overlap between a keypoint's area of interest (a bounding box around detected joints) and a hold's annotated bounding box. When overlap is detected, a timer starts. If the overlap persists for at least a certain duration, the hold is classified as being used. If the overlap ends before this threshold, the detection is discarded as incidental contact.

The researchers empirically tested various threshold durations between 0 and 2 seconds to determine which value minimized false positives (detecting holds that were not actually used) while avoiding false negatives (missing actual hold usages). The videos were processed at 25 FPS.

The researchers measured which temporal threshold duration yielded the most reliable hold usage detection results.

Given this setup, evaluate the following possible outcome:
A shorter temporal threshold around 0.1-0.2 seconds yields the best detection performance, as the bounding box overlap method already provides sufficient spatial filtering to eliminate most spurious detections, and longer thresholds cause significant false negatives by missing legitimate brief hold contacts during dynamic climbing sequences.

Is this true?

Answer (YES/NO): NO